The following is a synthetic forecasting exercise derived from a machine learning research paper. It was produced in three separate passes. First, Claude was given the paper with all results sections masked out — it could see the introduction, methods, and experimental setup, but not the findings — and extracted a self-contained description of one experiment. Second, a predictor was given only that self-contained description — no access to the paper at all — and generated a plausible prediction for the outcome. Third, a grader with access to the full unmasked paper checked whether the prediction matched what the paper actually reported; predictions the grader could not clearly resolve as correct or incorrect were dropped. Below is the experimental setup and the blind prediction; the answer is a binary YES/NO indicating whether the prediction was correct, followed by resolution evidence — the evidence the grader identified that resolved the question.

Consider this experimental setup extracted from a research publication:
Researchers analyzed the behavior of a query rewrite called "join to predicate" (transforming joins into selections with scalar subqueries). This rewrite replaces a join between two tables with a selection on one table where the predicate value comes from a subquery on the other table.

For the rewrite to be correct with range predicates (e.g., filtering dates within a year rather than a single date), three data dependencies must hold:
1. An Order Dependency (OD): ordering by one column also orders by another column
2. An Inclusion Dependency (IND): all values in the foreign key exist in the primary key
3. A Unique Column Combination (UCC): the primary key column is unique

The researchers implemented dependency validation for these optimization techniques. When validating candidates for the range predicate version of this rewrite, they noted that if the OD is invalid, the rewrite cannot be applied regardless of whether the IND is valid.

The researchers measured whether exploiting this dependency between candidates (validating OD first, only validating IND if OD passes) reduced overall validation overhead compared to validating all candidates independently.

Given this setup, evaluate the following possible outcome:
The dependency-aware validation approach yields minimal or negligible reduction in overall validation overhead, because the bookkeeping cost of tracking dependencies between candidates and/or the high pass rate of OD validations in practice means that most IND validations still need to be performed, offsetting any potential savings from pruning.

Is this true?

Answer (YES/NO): NO